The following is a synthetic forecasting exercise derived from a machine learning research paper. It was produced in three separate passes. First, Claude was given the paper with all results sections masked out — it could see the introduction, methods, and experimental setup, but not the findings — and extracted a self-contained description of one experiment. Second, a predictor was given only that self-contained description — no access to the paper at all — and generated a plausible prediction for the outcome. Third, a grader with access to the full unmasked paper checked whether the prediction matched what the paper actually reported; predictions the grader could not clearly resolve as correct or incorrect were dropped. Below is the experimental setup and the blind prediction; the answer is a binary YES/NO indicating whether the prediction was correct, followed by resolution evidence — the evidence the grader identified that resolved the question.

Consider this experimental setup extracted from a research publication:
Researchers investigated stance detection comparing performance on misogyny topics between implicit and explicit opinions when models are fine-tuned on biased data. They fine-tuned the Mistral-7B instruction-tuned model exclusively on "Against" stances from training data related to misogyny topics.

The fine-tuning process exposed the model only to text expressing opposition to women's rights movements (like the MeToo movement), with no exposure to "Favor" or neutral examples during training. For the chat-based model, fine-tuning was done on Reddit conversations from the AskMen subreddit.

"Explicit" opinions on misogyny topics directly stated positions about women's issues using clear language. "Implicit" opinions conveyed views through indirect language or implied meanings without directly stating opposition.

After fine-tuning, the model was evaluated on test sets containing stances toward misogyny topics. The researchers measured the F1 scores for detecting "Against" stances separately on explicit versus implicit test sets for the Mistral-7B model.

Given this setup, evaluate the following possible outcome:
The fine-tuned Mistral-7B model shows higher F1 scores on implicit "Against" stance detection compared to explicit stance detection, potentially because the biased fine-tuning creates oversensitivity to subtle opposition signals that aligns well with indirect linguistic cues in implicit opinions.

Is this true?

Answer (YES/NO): NO